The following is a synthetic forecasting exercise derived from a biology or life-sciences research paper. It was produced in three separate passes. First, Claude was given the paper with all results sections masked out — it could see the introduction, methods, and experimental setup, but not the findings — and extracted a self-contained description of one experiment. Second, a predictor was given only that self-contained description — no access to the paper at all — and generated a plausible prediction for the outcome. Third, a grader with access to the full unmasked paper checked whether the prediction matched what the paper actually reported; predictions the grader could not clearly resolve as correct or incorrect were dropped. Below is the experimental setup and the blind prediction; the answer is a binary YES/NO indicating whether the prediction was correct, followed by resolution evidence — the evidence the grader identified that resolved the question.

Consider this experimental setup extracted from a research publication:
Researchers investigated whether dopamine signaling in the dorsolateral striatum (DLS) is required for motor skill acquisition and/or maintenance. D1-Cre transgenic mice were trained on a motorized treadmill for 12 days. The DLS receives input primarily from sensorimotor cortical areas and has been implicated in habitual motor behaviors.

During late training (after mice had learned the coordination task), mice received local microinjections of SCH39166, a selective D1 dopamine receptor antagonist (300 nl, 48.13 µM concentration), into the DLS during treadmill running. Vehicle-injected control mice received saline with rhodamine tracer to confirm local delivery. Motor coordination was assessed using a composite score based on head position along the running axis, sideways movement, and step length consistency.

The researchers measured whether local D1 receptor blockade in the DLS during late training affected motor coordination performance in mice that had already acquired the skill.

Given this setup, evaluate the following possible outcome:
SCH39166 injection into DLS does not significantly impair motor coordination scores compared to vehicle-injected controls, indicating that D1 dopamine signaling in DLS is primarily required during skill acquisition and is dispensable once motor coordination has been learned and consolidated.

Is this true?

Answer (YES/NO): NO